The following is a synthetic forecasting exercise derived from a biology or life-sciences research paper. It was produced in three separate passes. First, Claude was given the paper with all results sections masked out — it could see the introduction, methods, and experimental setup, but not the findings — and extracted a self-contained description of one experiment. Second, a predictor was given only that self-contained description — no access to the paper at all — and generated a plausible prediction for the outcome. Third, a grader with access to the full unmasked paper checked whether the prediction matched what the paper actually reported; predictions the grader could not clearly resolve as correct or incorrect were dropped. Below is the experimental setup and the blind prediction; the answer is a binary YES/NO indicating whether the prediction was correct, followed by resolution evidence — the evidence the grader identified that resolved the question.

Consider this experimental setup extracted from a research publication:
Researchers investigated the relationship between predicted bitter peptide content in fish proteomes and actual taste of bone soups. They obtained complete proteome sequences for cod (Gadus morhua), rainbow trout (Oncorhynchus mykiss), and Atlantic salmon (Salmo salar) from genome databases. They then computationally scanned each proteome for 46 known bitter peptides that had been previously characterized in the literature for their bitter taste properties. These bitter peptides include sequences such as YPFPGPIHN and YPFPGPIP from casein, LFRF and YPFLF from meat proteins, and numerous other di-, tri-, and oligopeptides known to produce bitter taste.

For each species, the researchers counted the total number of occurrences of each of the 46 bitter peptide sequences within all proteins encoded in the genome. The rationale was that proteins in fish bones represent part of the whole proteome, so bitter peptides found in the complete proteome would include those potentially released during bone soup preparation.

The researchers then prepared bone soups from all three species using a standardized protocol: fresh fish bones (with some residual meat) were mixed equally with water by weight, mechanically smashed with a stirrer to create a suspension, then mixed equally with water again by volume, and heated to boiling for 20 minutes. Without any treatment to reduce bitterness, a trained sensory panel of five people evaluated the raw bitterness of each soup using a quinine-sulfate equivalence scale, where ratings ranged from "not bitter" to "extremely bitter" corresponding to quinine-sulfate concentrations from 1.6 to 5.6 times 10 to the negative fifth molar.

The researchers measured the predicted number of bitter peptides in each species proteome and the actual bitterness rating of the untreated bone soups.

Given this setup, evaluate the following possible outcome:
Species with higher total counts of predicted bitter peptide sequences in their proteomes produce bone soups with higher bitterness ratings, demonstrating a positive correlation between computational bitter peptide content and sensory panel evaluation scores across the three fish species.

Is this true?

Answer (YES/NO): NO